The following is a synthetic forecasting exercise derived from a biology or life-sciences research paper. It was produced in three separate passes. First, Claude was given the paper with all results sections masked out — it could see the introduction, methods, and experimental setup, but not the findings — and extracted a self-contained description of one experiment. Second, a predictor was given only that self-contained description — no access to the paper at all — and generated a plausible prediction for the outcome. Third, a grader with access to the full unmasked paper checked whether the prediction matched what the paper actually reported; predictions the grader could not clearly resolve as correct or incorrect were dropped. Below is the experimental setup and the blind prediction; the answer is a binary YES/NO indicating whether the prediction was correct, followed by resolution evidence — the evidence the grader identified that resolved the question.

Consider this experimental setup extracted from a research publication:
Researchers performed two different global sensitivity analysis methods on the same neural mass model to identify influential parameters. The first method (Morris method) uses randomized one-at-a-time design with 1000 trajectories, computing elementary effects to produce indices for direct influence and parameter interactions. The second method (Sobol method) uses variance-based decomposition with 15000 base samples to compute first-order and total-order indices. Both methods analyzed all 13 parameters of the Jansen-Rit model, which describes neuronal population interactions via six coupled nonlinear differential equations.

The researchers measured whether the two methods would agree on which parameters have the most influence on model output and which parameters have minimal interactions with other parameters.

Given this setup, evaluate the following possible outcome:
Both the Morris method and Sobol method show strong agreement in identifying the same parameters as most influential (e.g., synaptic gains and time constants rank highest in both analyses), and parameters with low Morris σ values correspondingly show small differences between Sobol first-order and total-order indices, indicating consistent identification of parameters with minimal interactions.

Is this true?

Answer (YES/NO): YES